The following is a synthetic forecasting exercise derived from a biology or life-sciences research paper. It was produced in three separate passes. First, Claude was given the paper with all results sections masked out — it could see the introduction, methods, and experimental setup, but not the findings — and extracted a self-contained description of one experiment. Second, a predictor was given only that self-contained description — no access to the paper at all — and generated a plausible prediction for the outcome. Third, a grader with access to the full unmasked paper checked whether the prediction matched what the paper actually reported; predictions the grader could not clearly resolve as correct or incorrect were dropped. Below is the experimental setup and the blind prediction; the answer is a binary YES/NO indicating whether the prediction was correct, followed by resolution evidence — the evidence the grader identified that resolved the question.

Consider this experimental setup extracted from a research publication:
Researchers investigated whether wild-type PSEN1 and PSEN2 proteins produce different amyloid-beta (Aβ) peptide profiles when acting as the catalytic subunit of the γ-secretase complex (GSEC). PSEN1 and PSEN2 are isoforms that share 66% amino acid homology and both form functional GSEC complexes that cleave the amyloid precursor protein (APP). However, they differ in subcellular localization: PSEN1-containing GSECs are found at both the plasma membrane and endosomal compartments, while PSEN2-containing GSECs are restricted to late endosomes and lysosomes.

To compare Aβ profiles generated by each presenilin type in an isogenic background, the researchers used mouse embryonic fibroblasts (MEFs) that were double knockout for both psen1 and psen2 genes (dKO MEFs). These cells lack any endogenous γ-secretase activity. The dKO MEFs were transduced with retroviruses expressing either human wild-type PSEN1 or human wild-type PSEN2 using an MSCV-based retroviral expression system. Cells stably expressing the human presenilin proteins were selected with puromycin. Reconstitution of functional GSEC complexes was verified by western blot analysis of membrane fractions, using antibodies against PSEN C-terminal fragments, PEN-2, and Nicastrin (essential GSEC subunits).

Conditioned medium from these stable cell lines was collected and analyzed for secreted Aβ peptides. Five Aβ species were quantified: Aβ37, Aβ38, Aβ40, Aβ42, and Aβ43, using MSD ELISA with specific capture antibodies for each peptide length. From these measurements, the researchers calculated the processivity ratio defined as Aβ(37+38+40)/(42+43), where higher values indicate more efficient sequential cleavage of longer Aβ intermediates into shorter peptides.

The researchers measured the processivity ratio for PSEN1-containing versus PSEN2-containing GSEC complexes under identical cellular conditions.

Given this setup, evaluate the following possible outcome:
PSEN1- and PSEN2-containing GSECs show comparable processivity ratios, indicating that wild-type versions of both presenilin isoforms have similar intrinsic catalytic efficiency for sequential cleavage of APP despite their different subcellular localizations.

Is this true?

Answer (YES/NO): NO